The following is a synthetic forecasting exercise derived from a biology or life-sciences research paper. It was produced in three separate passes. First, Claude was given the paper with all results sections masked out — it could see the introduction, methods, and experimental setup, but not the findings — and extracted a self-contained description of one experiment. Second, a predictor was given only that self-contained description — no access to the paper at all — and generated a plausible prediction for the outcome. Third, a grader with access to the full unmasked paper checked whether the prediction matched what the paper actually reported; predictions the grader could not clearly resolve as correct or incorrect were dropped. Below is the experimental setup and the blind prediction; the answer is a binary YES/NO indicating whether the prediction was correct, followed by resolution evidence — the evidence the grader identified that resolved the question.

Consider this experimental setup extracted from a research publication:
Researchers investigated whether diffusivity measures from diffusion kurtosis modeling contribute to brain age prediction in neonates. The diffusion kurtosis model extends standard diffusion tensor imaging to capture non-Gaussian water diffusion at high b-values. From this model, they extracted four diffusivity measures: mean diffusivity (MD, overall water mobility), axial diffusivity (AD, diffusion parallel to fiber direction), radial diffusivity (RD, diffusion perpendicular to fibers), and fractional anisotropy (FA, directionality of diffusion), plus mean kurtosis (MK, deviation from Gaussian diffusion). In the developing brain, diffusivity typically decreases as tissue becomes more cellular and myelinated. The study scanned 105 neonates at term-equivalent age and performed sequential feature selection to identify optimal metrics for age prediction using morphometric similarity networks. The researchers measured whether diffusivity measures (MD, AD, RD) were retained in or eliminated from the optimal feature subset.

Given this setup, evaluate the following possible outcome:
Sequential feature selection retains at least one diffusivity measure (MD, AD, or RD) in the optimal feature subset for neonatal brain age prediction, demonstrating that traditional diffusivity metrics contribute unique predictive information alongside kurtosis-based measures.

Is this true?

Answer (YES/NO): YES